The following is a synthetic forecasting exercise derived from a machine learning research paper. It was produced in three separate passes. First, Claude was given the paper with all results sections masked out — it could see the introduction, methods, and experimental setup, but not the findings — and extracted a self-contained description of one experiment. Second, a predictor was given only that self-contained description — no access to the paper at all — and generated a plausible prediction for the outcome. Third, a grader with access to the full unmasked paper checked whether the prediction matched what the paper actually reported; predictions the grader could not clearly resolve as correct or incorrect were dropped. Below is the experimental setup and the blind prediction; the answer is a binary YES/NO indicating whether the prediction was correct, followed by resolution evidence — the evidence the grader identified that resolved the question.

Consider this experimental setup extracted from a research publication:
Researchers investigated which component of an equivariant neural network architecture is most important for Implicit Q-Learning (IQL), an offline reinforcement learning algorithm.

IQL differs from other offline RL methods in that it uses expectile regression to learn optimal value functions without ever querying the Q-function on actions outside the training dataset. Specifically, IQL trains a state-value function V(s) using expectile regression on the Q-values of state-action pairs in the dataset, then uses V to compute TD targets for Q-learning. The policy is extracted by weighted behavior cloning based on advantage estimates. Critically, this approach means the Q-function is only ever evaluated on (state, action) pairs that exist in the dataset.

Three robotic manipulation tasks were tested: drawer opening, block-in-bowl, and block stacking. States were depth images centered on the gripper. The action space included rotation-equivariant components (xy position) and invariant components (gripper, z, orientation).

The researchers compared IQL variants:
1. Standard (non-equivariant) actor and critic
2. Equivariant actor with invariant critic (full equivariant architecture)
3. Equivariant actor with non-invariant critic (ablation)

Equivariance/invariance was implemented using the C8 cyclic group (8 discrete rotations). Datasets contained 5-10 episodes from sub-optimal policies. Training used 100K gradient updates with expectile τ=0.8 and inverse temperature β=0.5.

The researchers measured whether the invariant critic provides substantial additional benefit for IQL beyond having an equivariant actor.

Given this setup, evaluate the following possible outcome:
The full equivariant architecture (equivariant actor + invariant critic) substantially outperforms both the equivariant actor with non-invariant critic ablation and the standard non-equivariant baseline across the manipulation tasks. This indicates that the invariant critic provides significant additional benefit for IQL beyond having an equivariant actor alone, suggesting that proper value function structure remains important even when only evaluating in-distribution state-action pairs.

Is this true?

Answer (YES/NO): NO